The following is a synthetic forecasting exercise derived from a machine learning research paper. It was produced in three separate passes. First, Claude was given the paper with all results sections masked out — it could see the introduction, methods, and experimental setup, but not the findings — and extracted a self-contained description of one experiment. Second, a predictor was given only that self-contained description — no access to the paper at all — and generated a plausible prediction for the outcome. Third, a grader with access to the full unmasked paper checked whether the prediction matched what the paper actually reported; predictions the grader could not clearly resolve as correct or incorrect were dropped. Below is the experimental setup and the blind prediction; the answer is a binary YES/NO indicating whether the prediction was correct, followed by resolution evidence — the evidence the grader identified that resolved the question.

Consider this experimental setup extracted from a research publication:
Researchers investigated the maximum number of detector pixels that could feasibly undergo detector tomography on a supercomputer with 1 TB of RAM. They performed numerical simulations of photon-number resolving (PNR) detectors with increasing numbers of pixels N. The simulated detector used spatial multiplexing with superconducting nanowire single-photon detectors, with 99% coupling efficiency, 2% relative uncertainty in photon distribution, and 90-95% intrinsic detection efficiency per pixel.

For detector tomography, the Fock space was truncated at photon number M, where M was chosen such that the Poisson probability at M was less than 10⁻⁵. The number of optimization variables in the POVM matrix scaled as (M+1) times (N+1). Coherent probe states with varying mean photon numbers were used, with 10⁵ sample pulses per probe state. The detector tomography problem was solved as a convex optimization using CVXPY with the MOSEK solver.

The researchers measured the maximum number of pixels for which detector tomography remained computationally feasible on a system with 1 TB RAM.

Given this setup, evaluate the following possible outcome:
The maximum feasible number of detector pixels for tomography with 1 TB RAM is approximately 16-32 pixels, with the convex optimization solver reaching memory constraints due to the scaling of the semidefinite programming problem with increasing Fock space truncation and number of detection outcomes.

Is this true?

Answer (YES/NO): NO